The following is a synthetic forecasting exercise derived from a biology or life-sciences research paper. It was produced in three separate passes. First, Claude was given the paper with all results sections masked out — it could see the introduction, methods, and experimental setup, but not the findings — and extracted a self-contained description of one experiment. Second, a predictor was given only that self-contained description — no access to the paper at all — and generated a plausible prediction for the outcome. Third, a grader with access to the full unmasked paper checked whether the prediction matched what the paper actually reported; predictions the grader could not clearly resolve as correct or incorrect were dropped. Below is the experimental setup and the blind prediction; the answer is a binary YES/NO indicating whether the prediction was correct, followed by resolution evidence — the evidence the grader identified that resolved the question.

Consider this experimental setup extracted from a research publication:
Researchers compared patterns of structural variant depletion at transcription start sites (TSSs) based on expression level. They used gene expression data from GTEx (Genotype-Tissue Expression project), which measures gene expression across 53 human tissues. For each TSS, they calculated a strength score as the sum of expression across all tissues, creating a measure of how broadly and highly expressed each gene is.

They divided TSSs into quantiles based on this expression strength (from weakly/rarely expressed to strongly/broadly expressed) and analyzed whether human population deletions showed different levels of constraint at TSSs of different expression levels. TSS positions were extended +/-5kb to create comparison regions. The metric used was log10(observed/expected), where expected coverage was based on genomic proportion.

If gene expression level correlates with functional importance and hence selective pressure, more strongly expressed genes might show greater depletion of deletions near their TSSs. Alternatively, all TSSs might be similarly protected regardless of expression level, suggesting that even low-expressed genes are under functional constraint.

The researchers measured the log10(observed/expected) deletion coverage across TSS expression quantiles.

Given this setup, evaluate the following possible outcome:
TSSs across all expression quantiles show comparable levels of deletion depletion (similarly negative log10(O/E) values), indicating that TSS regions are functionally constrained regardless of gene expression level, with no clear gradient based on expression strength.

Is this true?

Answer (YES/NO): NO